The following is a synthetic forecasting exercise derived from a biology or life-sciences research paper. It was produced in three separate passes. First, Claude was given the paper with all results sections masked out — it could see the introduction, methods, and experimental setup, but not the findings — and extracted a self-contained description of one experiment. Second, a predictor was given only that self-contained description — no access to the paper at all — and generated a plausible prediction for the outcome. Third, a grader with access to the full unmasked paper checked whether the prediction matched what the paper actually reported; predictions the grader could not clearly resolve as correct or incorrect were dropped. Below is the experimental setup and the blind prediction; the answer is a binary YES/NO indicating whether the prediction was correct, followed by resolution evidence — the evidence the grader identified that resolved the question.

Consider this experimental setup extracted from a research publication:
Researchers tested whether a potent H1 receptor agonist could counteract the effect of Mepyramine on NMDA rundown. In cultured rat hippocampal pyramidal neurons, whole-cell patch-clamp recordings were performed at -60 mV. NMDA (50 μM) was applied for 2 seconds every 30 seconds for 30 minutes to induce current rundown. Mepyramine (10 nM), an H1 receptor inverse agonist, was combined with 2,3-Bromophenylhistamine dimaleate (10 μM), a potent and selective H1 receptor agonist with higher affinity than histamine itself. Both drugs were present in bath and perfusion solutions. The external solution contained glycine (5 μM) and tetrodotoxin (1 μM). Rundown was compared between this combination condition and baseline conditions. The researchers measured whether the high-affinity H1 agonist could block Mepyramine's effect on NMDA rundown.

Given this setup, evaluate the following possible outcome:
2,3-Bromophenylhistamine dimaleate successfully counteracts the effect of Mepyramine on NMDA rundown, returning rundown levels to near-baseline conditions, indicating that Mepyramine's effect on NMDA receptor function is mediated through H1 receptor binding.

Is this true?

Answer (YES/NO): NO